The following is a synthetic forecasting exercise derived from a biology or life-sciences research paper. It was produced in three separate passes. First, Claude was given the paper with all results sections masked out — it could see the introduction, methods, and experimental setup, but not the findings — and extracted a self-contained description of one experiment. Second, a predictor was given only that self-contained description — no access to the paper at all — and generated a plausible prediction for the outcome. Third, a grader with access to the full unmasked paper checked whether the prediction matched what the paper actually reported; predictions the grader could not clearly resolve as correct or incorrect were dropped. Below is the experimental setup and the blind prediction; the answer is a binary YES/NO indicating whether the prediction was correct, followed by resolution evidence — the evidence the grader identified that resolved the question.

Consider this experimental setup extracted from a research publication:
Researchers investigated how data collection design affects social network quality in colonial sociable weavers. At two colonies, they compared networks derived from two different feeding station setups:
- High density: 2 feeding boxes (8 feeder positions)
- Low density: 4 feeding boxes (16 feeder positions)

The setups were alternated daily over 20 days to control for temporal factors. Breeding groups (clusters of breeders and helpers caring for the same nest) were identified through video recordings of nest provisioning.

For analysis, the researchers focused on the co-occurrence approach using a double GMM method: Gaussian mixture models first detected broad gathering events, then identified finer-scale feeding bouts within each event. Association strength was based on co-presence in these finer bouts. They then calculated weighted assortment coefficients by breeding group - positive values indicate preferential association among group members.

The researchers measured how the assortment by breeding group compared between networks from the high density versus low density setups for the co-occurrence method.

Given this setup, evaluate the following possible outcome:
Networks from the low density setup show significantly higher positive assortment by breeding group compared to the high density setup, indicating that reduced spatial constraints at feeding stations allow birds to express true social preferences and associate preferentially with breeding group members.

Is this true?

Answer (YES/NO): NO